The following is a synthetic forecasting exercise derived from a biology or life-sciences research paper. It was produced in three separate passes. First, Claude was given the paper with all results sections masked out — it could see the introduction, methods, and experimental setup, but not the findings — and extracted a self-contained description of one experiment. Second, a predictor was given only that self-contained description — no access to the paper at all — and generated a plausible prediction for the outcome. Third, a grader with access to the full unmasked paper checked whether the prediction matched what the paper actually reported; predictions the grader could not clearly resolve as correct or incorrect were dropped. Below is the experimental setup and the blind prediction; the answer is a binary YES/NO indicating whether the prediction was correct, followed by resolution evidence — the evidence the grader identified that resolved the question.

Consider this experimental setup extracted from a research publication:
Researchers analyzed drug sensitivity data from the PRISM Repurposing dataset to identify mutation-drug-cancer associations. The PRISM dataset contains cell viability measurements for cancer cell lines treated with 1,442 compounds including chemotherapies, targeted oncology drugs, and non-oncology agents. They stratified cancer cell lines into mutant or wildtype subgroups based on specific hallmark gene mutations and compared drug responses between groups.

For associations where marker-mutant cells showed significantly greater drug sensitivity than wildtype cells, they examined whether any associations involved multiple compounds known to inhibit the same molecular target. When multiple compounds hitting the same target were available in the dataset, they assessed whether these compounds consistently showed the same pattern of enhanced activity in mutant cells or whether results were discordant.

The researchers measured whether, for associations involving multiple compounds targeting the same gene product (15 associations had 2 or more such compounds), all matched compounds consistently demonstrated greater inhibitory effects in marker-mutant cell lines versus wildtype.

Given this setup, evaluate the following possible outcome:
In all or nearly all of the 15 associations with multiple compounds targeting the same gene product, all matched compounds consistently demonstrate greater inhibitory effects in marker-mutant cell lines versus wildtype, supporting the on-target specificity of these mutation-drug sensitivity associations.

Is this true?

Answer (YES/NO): YES